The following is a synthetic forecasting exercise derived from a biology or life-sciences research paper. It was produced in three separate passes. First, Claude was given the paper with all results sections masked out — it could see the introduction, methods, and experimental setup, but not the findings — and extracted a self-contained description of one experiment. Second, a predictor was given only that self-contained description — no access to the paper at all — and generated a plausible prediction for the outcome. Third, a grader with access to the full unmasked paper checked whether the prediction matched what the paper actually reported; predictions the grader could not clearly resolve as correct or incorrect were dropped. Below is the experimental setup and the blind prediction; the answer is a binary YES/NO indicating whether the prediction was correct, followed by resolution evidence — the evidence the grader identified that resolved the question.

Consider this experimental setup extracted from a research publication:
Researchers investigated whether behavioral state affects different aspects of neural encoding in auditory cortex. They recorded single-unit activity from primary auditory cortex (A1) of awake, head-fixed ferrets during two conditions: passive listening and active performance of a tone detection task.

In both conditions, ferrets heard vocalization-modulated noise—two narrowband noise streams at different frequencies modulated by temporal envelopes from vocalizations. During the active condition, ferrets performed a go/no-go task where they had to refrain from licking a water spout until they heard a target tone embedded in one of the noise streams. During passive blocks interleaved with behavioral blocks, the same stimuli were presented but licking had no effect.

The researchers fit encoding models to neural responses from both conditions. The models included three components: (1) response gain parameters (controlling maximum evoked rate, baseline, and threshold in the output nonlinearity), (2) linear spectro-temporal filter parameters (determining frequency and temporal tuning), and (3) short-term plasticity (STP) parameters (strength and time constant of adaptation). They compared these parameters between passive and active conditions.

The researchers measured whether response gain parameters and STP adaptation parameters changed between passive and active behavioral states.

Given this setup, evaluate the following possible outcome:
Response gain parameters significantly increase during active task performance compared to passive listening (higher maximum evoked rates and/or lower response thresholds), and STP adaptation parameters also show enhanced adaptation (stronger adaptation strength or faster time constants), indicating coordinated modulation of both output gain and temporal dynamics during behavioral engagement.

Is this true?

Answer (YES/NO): NO